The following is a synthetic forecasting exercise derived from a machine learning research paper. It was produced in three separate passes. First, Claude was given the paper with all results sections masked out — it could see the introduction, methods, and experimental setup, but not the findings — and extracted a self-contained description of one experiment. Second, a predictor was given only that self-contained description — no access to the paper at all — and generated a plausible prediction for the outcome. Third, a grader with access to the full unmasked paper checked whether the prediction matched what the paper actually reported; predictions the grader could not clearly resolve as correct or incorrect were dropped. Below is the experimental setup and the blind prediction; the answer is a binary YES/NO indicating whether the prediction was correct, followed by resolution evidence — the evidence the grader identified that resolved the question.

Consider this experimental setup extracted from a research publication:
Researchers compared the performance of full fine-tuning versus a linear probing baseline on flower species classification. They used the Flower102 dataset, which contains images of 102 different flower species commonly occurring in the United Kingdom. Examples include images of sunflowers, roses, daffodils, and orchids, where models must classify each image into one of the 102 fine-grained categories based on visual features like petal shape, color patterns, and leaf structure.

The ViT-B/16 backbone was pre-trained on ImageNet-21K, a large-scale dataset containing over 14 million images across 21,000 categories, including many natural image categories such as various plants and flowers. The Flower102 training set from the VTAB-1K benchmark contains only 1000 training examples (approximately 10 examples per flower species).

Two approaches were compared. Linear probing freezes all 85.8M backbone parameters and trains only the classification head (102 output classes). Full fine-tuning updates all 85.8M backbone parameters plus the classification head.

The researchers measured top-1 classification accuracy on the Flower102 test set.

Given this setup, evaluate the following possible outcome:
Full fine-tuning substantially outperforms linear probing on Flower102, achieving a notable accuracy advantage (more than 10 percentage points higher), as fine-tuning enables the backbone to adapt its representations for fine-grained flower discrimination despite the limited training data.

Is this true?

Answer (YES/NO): NO